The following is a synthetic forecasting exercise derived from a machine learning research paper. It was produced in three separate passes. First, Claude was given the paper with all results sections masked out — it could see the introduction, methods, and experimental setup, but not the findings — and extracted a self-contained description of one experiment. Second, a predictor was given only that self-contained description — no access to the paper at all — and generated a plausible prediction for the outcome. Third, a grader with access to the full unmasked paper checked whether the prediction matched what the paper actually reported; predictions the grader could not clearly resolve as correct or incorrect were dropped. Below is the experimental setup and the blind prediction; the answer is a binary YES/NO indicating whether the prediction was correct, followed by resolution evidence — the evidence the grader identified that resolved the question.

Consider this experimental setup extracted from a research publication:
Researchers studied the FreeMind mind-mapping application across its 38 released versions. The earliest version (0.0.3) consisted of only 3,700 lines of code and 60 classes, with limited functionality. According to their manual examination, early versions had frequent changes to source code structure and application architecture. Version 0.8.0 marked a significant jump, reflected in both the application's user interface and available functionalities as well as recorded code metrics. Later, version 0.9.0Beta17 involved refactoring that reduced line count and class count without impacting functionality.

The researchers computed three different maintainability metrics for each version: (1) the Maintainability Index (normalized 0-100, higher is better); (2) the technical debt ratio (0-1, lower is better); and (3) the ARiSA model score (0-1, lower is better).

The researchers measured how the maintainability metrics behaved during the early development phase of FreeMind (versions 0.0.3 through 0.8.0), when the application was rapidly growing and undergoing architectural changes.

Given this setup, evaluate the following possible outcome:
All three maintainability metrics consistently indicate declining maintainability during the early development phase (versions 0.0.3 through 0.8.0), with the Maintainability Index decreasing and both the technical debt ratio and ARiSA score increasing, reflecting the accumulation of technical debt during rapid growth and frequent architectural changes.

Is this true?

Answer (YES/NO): NO